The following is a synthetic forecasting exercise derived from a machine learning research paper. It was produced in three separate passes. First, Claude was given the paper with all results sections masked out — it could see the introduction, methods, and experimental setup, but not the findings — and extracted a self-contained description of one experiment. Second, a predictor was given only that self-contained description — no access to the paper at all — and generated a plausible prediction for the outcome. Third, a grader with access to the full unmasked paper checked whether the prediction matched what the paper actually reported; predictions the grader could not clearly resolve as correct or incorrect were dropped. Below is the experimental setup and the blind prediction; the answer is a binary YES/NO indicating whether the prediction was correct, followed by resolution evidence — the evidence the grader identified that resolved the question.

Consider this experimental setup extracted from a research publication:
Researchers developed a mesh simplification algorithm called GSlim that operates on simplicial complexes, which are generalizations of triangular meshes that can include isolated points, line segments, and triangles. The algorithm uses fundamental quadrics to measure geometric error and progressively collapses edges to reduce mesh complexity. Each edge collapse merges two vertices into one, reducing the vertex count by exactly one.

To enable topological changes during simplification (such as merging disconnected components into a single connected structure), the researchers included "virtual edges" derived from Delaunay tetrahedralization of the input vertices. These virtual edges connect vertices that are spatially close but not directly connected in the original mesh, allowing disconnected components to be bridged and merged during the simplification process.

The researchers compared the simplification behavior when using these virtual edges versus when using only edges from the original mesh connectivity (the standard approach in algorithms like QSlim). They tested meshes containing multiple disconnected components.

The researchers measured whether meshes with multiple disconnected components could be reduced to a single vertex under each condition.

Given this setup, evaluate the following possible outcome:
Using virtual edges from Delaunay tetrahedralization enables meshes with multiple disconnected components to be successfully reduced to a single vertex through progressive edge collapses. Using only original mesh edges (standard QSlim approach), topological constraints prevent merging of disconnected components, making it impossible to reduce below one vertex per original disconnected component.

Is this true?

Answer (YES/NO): YES